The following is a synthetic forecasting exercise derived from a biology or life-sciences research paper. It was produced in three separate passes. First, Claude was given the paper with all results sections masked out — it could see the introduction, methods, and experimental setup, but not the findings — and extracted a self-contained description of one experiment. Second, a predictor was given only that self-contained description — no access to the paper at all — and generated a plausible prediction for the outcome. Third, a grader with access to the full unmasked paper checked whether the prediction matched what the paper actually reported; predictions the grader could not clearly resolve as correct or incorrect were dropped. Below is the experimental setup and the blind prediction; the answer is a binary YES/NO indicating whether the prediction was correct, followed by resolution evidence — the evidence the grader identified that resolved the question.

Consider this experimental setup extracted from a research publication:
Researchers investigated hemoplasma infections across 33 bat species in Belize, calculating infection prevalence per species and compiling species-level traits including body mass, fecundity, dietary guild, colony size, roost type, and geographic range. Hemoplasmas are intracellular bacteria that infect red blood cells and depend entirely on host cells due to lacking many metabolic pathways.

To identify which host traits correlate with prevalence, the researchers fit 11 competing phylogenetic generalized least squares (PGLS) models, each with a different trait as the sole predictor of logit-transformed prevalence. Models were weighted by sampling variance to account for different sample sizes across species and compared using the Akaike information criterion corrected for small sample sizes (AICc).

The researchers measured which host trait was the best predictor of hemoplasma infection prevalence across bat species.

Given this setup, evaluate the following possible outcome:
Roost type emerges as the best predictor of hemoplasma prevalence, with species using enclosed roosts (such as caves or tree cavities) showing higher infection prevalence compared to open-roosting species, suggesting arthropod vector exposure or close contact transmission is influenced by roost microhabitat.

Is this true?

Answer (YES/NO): NO